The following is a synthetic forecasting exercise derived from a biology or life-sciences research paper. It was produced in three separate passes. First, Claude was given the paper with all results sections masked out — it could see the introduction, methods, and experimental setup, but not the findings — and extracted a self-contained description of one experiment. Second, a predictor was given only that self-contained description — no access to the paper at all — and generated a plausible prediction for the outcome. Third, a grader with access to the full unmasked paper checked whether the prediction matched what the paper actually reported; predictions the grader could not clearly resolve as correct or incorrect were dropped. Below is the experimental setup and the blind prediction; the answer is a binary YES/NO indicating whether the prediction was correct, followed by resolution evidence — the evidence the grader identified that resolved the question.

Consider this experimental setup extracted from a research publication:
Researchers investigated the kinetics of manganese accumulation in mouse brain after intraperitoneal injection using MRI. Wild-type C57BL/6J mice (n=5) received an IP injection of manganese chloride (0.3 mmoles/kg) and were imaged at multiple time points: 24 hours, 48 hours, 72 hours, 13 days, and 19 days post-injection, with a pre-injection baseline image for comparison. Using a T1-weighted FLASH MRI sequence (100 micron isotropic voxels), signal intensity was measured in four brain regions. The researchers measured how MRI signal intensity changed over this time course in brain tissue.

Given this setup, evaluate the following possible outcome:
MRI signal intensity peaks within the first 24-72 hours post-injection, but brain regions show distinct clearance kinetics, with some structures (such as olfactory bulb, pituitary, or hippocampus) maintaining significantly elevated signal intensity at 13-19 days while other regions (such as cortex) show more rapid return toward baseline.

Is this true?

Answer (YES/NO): NO